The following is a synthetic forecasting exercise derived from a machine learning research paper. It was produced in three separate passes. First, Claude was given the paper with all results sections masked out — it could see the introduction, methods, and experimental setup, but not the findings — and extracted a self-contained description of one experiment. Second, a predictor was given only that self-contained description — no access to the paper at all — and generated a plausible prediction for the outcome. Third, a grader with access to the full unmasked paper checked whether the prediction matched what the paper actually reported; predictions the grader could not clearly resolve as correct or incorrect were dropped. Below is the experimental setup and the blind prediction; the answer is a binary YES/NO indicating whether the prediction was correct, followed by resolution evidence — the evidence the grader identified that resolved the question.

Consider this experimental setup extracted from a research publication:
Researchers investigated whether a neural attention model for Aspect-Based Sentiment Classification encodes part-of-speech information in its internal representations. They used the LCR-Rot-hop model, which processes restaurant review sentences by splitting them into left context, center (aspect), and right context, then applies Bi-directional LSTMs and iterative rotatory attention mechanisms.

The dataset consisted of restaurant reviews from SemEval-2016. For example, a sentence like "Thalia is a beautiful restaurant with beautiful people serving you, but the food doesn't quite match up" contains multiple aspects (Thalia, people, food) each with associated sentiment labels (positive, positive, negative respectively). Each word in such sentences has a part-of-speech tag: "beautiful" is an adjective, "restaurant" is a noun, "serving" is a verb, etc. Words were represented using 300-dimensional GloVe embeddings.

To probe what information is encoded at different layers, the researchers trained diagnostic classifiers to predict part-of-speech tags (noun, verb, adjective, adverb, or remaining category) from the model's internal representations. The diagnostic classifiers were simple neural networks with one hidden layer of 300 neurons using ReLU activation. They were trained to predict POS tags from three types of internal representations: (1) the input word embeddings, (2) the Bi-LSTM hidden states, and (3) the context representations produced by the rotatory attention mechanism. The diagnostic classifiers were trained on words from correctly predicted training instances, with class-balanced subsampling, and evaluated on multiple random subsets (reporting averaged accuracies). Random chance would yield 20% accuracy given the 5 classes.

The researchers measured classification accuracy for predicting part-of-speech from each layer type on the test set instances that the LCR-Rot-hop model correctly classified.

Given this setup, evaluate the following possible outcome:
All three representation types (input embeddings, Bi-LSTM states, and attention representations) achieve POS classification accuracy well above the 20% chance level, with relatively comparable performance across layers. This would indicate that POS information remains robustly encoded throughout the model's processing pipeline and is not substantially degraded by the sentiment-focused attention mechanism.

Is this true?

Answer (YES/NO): NO